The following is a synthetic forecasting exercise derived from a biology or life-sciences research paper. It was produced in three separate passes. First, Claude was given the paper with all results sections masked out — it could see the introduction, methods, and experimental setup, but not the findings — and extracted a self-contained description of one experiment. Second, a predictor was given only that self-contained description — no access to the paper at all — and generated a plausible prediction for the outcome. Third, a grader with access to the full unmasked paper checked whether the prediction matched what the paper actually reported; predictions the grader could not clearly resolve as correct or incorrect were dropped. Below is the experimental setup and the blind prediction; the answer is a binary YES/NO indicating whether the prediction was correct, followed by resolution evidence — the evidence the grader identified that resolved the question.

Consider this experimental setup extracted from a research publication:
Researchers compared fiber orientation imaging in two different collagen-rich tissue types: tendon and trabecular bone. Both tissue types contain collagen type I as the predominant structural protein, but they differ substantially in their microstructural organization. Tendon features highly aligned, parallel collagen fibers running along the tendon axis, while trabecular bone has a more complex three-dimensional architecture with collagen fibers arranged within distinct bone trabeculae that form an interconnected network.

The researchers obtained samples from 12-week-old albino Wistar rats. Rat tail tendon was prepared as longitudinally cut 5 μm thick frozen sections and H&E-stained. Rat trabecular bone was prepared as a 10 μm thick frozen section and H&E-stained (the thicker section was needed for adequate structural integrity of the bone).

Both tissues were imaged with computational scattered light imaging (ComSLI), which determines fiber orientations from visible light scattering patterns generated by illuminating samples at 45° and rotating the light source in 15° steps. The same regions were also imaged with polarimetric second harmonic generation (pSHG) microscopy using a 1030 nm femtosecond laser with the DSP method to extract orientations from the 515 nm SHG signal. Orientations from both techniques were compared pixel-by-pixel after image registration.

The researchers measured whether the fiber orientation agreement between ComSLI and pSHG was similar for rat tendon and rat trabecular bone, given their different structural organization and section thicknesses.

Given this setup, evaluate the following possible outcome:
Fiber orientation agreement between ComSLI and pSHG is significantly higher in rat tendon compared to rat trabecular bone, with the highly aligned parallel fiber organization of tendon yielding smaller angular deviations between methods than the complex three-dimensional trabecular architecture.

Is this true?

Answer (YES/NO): NO